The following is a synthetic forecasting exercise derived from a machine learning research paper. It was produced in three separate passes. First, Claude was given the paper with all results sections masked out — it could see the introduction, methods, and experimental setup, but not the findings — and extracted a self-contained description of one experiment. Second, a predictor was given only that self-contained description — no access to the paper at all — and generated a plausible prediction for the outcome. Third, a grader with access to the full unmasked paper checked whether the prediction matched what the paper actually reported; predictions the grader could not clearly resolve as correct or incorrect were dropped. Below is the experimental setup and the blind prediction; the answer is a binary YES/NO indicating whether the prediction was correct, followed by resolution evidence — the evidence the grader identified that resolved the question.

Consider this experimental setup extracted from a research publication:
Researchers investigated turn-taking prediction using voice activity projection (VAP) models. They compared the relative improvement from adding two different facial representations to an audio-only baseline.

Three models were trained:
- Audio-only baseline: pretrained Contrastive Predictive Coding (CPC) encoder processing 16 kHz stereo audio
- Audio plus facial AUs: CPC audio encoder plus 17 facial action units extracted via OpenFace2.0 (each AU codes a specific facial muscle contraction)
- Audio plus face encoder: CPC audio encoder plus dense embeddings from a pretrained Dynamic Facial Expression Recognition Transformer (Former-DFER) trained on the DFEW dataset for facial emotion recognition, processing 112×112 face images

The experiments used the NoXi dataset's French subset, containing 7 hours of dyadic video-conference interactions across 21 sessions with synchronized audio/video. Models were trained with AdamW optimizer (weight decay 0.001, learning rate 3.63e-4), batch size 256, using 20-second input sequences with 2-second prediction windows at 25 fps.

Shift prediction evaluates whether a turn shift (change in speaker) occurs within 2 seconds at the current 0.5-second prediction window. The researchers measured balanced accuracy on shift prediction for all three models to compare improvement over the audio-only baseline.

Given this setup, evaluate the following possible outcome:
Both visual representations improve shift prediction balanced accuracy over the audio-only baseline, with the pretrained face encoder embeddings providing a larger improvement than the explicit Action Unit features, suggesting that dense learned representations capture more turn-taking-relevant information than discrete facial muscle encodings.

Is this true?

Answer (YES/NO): NO